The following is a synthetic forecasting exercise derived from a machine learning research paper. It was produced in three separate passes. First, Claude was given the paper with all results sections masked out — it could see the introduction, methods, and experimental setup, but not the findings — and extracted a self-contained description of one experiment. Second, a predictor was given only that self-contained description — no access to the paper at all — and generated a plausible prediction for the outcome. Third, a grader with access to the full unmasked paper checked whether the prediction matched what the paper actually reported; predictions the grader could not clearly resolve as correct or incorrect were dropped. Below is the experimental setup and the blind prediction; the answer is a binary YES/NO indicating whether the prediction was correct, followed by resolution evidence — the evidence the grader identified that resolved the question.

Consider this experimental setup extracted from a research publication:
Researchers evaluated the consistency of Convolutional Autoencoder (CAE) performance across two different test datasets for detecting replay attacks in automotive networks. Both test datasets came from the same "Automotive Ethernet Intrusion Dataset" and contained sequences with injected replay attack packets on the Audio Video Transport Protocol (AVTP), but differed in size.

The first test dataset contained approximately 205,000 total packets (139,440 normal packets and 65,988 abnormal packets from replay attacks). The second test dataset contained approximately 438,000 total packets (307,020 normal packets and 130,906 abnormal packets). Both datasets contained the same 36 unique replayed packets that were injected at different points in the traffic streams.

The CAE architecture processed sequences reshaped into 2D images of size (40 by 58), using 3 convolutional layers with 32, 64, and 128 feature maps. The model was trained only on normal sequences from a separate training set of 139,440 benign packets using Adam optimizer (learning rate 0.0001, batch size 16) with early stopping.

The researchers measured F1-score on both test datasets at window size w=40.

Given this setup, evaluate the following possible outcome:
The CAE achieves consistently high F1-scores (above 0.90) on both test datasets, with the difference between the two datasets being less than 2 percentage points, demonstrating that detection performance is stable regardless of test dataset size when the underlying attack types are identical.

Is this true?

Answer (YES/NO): YES